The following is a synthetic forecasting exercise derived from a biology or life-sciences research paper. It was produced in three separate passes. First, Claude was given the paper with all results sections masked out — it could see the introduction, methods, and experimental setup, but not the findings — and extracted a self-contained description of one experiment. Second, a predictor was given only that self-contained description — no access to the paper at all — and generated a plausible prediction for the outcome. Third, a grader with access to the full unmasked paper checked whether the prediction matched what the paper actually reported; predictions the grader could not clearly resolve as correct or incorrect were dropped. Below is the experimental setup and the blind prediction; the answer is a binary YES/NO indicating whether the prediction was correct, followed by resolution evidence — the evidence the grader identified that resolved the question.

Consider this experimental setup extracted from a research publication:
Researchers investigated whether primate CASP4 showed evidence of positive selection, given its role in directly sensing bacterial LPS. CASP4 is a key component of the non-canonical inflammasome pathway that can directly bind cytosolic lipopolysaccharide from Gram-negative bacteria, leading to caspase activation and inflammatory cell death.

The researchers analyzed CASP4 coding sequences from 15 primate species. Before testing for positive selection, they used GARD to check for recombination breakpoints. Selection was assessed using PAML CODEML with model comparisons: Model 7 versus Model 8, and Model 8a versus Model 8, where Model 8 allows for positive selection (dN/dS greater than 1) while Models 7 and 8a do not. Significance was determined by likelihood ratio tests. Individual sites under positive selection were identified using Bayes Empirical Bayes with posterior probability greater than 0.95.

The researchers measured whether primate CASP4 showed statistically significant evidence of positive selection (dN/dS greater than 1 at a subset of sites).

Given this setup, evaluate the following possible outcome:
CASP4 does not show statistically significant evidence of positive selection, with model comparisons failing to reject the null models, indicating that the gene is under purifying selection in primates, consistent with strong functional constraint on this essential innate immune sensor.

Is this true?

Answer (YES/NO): YES